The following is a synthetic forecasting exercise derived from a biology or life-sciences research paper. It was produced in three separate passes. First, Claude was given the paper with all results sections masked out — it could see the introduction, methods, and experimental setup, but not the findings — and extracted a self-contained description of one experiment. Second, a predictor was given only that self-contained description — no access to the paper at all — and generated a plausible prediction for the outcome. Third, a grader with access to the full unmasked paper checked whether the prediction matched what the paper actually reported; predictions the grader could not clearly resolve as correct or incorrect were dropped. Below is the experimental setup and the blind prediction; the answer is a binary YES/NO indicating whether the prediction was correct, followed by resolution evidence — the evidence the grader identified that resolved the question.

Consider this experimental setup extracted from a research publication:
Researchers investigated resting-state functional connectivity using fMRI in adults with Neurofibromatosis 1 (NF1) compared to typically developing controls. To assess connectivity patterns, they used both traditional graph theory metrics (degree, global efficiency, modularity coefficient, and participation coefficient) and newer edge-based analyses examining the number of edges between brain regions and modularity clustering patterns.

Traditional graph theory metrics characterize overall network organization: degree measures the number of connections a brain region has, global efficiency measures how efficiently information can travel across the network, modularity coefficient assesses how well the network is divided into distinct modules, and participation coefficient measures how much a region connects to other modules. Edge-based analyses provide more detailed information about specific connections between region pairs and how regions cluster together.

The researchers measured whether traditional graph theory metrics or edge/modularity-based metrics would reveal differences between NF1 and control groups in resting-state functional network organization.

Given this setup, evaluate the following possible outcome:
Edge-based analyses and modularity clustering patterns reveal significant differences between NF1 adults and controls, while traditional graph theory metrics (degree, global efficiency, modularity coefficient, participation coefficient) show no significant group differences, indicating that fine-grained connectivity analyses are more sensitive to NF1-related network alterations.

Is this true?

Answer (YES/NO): YES